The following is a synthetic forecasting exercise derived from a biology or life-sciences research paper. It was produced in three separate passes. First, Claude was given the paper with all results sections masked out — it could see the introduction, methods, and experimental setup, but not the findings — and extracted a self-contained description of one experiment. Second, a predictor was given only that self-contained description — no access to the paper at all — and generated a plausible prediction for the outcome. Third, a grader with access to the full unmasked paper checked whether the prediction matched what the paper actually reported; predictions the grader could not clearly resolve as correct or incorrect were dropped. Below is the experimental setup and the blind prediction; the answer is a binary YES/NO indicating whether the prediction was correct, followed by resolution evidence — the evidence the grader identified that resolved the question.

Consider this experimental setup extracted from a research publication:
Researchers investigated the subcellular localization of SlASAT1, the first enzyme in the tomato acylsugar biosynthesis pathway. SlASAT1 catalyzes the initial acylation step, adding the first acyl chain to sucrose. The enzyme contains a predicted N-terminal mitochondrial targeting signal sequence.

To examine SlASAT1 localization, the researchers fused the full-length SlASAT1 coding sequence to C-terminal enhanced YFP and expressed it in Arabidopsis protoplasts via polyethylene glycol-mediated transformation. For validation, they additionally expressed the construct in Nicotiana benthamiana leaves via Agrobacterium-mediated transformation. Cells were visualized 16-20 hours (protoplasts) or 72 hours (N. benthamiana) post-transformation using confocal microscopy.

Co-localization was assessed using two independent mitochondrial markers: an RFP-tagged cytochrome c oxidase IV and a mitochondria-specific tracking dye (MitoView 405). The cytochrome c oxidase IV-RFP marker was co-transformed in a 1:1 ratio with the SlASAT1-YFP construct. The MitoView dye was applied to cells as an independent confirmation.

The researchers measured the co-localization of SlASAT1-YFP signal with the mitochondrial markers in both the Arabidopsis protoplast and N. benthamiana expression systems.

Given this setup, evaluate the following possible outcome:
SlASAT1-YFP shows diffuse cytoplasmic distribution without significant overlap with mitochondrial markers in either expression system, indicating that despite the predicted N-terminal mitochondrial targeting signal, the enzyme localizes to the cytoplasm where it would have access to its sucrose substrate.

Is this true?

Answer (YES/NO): NO